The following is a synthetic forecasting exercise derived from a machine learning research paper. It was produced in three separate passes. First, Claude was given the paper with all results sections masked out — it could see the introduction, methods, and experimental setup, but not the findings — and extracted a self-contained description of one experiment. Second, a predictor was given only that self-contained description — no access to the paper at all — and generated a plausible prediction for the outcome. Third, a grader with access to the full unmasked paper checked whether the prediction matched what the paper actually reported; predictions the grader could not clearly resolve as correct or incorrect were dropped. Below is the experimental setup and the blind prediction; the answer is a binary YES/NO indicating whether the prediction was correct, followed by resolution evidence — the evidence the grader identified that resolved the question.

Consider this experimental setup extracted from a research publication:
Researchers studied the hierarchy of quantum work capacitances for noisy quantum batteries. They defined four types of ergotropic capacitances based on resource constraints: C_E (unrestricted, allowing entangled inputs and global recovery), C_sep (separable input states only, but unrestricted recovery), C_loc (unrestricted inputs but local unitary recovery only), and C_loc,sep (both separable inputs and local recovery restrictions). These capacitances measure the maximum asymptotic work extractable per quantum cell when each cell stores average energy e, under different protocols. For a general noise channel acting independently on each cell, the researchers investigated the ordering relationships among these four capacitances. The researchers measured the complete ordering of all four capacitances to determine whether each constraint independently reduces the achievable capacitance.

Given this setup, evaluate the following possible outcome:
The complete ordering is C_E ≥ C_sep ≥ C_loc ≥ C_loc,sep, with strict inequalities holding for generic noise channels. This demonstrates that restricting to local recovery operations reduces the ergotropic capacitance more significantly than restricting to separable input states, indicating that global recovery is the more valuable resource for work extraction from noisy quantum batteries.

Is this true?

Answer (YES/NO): NO